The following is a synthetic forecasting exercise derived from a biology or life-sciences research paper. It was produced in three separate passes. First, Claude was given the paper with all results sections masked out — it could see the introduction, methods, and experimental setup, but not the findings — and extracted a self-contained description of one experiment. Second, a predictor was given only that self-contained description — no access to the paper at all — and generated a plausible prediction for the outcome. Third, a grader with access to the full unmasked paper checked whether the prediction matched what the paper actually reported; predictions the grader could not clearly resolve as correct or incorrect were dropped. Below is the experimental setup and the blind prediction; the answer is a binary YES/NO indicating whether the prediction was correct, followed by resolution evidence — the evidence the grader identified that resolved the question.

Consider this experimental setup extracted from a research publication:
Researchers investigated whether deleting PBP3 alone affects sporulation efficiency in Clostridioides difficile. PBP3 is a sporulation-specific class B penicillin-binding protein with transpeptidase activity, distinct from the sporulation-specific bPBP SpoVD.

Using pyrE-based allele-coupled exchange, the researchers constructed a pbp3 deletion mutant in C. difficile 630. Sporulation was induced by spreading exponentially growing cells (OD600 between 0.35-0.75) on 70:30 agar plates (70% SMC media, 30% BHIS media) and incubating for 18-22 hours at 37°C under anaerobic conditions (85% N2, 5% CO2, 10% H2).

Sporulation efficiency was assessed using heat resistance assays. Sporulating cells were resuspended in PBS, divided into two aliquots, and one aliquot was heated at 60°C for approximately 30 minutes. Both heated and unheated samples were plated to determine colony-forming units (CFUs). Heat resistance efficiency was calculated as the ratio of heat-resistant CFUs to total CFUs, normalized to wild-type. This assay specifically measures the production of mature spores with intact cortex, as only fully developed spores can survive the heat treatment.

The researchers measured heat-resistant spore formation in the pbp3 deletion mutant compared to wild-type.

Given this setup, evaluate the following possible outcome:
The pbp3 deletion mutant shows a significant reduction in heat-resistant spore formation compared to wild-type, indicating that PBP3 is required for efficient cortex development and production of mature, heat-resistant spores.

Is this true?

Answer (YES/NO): NO